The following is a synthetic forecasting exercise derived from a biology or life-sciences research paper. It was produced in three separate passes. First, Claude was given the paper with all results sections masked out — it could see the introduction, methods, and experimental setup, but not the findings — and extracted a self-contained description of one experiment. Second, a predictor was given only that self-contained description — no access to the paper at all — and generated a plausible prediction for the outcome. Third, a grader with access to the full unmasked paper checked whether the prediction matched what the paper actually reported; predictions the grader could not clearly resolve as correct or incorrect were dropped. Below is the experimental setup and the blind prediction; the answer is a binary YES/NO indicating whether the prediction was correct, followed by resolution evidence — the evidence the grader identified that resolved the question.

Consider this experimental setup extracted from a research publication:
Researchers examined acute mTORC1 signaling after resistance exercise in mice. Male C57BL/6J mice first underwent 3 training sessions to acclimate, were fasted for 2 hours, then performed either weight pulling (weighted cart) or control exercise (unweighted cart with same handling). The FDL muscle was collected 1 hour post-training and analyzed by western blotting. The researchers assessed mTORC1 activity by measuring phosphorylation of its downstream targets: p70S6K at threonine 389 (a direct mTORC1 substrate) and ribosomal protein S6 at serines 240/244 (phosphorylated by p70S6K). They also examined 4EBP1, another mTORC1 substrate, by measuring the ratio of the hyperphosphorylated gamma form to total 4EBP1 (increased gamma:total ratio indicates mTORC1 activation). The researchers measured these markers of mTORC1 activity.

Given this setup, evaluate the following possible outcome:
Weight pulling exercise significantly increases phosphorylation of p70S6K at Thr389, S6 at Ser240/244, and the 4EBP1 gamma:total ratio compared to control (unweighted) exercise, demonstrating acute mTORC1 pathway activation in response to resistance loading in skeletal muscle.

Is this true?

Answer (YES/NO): YES